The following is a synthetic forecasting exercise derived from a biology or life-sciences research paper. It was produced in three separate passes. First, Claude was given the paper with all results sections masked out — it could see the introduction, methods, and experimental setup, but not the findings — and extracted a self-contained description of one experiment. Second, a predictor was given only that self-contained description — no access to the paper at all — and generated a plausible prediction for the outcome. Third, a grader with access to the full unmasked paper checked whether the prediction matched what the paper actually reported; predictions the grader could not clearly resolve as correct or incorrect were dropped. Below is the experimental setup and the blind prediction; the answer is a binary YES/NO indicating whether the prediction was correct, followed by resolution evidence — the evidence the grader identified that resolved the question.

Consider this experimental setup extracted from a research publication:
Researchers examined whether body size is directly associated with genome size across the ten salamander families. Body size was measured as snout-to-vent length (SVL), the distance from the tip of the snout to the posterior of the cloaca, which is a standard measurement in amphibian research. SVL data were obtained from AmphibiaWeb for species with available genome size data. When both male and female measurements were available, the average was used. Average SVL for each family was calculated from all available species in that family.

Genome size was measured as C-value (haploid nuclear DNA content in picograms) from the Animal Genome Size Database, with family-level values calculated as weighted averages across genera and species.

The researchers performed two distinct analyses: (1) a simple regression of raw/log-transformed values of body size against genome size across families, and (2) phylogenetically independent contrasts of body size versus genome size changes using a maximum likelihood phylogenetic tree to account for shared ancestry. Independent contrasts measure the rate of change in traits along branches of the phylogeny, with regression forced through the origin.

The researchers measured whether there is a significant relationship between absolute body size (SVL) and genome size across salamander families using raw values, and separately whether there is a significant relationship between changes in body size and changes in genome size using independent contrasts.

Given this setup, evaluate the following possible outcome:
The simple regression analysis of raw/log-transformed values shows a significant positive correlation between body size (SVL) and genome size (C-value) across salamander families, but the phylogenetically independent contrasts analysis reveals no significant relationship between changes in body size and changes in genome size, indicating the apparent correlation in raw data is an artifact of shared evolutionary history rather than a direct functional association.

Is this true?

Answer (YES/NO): NO